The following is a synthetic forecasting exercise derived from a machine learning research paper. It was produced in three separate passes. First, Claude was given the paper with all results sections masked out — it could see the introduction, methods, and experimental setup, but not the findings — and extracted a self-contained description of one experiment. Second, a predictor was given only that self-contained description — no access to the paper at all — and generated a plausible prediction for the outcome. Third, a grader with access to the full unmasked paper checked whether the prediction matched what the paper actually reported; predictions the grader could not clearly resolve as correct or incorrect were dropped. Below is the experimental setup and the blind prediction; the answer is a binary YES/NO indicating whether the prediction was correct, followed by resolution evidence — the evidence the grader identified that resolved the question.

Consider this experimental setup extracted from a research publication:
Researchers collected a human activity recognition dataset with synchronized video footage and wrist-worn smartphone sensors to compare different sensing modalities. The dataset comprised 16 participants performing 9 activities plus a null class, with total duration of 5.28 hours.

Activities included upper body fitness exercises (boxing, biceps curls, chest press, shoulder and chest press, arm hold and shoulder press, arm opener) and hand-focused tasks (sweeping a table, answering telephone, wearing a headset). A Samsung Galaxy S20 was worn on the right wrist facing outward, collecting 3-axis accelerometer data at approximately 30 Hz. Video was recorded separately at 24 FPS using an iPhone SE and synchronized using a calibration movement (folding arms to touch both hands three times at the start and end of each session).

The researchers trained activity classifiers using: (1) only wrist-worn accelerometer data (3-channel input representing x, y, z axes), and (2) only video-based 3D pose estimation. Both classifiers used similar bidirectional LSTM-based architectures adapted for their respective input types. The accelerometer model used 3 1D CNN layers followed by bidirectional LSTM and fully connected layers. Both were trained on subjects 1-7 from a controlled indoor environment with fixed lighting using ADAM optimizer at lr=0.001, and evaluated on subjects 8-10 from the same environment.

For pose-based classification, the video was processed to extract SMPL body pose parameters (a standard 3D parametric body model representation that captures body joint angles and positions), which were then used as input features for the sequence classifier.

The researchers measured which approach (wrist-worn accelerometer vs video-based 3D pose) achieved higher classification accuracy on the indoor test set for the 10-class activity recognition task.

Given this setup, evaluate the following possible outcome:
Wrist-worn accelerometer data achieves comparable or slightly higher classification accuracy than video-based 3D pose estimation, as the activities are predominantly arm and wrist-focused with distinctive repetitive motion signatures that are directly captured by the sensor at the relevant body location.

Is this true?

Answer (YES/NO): NO